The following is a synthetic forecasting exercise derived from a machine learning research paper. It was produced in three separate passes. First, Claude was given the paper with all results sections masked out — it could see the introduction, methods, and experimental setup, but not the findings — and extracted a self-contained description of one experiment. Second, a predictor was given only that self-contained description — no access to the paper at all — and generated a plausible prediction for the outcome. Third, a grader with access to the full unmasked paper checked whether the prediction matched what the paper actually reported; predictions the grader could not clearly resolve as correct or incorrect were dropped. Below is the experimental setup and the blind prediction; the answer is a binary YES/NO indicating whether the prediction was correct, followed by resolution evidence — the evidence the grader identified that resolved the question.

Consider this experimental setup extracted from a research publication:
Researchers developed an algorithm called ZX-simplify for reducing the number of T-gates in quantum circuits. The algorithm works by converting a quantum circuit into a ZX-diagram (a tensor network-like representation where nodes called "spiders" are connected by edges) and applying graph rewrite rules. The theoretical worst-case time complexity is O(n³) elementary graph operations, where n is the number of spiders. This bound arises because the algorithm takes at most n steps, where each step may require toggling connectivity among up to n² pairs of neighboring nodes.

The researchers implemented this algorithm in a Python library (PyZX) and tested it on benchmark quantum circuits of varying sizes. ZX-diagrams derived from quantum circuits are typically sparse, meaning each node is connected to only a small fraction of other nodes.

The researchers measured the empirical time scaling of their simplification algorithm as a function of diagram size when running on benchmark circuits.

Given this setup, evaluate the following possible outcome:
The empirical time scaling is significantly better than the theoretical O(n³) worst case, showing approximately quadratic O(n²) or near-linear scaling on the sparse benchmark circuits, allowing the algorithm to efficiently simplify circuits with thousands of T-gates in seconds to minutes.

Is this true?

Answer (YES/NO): YES